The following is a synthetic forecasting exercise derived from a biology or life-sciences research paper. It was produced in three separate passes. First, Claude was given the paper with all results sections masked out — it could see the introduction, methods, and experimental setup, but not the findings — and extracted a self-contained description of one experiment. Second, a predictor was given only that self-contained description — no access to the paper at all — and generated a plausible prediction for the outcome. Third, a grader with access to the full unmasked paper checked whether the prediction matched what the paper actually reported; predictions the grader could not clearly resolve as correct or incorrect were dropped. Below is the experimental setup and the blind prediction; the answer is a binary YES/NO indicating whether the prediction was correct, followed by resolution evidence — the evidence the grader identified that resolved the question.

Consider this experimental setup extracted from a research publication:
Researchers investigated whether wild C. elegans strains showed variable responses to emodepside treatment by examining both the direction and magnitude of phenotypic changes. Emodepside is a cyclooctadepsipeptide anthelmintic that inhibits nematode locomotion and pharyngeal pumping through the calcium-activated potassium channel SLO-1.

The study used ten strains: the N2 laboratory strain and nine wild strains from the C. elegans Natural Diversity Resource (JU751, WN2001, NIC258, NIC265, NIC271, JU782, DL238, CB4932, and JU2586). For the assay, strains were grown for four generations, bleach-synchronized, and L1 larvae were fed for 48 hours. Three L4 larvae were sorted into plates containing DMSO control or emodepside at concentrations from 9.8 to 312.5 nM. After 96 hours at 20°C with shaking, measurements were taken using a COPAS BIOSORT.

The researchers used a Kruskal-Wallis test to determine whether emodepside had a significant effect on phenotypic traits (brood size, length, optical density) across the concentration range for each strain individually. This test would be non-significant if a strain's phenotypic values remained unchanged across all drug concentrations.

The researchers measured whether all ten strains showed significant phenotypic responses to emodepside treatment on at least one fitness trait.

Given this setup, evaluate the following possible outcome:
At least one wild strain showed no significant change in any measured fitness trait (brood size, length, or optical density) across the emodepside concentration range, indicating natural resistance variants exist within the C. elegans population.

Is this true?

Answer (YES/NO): NO